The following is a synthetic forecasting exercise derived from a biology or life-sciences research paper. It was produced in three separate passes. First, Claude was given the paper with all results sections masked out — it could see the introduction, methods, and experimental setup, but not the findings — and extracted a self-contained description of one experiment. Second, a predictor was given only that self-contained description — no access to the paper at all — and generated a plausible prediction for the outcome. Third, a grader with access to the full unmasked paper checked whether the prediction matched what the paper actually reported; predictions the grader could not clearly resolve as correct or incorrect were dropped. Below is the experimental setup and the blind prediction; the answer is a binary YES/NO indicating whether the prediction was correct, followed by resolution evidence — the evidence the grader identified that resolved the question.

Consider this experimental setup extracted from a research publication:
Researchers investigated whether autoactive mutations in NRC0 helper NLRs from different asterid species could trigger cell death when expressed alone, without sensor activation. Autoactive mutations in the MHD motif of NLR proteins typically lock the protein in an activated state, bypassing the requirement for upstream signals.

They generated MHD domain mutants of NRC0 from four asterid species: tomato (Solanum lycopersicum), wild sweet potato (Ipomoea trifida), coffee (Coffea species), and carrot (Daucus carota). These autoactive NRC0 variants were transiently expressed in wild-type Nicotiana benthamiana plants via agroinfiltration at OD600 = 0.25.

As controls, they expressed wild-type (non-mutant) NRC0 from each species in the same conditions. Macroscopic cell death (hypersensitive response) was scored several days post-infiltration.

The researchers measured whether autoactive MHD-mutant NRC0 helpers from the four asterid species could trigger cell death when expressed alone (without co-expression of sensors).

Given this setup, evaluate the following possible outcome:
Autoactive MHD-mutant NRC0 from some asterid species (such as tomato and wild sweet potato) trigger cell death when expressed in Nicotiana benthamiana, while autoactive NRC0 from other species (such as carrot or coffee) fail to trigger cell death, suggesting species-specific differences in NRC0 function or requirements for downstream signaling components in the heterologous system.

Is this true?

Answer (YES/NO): NO